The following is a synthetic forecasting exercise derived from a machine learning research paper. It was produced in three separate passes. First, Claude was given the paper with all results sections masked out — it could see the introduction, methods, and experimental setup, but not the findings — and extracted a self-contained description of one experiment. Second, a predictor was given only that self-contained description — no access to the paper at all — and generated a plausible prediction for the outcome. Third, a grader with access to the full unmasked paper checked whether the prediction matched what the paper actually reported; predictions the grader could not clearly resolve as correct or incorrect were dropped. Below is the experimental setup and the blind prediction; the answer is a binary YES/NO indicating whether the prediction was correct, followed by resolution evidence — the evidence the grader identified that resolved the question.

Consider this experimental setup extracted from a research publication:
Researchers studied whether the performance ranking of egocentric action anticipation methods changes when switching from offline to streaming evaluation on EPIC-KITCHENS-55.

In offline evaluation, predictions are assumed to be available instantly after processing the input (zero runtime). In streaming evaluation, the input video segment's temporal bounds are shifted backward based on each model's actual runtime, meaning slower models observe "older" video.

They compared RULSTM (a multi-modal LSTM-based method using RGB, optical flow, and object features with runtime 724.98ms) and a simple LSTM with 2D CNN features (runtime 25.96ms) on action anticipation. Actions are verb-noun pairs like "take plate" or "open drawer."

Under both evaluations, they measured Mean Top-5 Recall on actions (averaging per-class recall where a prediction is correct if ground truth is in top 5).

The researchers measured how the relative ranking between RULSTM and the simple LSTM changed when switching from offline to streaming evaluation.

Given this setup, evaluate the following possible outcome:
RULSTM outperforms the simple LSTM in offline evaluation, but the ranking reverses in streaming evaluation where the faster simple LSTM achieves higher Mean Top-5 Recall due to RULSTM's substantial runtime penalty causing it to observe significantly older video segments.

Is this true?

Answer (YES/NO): YES